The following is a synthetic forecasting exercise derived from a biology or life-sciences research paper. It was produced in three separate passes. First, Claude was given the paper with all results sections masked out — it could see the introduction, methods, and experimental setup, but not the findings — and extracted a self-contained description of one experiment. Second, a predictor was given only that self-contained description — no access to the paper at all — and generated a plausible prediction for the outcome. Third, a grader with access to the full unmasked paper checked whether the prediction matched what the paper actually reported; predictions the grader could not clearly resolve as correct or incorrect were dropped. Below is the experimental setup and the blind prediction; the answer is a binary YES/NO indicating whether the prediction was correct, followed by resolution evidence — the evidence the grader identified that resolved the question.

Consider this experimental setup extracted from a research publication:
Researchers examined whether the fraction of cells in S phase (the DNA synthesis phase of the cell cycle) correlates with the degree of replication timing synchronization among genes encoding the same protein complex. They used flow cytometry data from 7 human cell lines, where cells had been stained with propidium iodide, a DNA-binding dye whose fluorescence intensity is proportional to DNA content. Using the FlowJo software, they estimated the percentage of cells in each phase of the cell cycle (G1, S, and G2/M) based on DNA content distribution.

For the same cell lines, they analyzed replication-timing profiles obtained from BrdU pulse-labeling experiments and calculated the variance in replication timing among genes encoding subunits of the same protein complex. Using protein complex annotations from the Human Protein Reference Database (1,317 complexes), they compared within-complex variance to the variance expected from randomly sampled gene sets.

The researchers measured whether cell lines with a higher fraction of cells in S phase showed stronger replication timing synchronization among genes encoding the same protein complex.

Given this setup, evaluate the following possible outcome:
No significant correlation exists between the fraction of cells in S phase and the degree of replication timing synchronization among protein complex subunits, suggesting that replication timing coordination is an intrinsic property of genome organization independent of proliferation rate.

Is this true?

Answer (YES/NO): NO